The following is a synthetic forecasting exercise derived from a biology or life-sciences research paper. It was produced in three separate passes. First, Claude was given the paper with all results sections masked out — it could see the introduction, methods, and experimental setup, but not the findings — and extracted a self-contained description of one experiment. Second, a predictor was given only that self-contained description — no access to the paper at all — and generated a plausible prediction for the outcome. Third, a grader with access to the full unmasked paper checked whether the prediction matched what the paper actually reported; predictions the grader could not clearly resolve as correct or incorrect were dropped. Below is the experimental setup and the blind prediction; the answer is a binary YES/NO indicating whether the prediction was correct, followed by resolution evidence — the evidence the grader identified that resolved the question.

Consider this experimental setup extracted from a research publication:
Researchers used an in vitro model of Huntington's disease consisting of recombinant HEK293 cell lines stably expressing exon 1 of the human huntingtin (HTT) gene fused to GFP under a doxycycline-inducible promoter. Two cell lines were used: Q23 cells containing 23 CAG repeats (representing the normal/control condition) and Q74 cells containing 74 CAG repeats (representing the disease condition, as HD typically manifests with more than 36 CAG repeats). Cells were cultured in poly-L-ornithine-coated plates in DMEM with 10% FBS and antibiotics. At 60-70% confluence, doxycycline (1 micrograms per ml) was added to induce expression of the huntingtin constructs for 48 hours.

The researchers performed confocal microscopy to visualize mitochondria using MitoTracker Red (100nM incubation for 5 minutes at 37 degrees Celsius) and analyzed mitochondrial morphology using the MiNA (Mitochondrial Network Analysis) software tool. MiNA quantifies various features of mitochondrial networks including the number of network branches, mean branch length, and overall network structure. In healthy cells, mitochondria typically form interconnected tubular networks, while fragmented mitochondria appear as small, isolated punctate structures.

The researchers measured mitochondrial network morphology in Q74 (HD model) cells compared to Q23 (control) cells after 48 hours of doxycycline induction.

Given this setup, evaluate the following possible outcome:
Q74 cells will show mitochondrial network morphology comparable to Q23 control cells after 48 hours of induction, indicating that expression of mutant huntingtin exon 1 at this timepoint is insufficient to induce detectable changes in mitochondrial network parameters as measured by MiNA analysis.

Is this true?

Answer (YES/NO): NO